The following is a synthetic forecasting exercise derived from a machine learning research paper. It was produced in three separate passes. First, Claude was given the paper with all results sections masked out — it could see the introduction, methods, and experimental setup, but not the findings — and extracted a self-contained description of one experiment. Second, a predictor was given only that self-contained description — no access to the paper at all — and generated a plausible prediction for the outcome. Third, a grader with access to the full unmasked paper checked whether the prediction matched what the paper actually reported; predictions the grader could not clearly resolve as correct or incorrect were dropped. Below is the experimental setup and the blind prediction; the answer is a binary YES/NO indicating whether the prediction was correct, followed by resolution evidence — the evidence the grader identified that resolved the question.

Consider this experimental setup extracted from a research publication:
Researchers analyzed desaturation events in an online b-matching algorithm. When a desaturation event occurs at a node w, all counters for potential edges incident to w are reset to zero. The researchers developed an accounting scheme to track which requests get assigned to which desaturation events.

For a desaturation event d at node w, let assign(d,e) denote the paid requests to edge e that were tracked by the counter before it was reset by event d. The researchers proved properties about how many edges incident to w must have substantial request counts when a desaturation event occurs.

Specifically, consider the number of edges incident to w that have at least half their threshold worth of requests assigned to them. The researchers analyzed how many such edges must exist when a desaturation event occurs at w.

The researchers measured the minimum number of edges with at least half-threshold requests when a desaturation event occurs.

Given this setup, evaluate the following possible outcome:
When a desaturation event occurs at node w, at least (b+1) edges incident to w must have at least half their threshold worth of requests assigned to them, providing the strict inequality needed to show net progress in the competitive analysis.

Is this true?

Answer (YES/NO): YES